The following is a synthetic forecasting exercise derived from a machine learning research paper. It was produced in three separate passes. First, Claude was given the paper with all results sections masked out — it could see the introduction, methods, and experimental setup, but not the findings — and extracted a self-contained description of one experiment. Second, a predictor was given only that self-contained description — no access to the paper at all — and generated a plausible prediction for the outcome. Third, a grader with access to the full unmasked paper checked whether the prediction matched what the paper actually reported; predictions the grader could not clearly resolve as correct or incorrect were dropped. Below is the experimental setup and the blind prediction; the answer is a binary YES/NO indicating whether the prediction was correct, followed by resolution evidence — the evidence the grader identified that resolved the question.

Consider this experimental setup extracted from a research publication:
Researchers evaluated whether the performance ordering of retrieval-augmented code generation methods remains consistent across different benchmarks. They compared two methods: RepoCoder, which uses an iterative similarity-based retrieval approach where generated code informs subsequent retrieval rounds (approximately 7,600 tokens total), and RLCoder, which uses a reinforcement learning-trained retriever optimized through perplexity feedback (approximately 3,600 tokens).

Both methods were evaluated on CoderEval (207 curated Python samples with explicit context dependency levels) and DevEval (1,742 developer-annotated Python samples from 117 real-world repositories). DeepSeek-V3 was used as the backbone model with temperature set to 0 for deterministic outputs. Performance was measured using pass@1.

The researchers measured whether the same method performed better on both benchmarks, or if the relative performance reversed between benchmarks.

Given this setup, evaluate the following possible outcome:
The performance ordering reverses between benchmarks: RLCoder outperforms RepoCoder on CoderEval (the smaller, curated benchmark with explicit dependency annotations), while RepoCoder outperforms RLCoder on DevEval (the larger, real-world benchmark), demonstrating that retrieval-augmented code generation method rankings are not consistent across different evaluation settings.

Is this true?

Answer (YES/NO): NO